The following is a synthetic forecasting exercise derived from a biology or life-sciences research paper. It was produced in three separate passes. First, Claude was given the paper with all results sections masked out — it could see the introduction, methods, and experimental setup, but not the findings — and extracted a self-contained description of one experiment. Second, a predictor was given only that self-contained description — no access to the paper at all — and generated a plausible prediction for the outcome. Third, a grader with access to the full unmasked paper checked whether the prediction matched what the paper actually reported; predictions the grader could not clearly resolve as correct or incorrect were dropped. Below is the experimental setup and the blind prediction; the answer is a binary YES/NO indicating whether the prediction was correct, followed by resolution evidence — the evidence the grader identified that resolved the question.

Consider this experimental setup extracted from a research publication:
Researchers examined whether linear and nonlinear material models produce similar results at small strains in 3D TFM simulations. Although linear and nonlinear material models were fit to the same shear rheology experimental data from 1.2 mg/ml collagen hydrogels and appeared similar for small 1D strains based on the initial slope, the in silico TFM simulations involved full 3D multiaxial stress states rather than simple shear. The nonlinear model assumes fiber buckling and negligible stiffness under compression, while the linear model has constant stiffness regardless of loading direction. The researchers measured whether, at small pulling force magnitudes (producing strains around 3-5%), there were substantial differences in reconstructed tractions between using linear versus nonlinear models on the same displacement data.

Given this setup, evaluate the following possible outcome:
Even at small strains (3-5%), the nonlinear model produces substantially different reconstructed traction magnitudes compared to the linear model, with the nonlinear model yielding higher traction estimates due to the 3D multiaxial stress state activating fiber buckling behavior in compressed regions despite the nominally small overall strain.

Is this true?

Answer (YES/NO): NO